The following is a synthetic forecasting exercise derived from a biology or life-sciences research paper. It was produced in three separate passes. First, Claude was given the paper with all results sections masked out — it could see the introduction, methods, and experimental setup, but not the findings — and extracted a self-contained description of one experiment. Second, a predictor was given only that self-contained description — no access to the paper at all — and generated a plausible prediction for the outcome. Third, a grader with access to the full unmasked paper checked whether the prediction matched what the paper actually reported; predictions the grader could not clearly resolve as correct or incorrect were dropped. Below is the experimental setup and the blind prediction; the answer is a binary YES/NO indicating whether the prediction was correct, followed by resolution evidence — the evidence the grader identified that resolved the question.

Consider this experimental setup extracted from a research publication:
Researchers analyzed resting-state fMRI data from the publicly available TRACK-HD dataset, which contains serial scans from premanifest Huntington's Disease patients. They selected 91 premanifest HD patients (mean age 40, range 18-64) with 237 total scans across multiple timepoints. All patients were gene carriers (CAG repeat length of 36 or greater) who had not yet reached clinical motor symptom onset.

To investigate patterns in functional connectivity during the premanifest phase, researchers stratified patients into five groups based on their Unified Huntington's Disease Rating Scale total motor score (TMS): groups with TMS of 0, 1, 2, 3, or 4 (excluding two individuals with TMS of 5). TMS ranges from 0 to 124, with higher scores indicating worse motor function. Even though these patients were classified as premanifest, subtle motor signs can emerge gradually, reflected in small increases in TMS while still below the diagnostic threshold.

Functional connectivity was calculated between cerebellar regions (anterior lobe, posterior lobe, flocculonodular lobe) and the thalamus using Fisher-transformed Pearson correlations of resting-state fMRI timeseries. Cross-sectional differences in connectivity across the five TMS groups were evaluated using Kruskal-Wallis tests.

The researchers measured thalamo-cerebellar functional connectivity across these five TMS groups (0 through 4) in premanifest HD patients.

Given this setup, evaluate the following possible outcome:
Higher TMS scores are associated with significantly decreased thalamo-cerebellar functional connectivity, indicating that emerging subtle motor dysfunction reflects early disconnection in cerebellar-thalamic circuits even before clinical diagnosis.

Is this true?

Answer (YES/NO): NO